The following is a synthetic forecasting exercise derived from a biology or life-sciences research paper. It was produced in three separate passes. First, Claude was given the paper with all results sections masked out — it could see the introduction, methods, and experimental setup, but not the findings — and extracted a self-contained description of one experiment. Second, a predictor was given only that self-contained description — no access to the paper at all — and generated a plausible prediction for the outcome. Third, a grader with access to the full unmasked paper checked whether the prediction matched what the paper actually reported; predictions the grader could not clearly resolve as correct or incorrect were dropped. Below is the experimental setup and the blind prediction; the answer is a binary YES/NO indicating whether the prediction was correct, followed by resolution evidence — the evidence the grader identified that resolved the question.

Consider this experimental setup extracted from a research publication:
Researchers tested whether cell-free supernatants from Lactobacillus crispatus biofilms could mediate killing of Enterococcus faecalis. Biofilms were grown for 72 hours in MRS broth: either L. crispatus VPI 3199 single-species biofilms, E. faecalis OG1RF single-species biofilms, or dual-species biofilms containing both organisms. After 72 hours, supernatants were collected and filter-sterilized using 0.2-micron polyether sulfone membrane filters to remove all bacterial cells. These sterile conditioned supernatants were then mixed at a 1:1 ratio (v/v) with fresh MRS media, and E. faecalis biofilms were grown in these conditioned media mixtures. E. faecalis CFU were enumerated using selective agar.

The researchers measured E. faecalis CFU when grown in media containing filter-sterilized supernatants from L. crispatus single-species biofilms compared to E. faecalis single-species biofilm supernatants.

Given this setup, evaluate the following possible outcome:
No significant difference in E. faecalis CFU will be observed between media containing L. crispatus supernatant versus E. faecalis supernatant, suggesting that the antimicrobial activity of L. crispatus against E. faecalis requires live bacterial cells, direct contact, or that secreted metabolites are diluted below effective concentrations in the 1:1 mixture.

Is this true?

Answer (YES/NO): YES